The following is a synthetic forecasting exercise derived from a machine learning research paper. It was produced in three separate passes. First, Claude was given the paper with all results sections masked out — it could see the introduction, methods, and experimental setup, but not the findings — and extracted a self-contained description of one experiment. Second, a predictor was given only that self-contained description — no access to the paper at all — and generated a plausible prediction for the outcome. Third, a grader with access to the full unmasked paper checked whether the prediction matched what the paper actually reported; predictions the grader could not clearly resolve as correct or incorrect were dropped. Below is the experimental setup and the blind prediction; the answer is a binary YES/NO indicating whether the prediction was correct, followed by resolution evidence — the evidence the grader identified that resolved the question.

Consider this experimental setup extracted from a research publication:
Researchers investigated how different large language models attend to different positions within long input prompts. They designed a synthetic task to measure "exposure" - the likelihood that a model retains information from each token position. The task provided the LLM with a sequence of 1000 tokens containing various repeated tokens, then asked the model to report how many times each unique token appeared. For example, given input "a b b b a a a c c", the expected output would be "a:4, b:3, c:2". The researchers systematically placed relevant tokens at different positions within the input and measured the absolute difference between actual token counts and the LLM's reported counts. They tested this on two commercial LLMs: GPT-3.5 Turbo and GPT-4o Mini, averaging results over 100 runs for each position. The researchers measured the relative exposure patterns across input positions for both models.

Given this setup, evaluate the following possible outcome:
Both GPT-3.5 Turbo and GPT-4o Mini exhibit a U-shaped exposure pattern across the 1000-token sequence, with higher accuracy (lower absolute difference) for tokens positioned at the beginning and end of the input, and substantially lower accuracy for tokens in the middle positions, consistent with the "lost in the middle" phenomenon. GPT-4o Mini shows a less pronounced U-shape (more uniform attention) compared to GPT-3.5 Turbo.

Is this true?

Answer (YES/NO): NO